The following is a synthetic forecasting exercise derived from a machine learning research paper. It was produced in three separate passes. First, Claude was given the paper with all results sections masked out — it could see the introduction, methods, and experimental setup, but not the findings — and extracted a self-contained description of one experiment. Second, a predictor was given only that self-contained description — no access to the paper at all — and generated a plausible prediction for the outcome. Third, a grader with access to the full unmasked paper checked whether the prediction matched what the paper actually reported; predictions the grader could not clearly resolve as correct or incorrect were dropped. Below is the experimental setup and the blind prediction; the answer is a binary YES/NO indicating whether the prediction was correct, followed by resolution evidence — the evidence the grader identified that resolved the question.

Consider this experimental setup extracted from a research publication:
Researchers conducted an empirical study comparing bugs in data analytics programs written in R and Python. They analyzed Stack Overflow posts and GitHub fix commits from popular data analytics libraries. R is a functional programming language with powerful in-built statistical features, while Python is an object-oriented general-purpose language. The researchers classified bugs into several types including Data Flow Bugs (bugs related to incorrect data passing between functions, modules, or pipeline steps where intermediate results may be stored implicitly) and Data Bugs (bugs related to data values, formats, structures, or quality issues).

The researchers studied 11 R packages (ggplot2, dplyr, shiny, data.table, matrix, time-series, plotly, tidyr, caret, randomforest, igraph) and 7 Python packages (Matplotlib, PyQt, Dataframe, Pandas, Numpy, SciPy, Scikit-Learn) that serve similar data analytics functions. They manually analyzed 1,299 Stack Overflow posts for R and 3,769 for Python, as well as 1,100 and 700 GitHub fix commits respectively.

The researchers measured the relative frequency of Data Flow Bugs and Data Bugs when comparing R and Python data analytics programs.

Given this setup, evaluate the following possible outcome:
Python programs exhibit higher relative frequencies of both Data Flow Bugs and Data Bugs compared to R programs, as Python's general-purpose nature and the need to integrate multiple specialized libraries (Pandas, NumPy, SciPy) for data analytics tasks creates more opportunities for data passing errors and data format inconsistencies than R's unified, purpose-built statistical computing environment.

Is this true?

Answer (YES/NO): NO